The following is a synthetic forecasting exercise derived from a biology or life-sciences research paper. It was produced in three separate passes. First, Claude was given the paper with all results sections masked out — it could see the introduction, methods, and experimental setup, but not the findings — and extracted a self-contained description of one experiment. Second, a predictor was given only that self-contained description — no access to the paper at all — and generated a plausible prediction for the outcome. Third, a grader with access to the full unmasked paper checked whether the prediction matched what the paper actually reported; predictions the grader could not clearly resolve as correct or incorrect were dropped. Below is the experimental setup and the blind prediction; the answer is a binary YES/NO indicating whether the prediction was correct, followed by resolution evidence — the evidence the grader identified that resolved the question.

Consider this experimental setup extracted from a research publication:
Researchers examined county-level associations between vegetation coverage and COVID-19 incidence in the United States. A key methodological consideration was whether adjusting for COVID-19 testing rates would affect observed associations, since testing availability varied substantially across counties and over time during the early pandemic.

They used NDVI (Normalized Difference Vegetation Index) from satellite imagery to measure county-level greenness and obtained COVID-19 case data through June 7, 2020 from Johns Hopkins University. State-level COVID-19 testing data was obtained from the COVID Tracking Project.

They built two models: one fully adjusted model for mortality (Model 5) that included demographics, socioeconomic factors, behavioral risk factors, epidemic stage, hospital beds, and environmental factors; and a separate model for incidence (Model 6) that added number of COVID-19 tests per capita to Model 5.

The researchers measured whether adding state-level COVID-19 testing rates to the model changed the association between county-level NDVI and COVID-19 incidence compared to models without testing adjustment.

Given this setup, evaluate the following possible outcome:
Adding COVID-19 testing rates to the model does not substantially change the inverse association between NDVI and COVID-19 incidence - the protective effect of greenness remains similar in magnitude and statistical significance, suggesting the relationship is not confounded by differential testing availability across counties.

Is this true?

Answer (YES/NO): YES